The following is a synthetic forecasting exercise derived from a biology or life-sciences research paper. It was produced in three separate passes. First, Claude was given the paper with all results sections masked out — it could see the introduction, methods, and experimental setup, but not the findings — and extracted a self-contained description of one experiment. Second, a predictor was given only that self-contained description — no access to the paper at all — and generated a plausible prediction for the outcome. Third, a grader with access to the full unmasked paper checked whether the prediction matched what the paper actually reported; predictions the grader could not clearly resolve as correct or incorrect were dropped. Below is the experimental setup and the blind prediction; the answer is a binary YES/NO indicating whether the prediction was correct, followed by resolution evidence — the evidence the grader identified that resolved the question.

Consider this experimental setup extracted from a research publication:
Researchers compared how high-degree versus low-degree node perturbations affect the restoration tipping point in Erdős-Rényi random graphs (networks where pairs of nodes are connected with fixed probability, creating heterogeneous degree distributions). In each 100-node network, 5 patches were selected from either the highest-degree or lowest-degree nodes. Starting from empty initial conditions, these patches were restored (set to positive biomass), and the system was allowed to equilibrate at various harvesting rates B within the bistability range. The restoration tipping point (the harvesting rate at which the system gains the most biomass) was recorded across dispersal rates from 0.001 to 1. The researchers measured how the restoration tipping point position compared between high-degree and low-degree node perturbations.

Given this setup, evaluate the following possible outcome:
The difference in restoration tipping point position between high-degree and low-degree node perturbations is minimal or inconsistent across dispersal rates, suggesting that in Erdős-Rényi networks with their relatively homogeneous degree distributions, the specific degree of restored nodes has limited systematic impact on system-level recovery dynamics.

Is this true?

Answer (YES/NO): NO